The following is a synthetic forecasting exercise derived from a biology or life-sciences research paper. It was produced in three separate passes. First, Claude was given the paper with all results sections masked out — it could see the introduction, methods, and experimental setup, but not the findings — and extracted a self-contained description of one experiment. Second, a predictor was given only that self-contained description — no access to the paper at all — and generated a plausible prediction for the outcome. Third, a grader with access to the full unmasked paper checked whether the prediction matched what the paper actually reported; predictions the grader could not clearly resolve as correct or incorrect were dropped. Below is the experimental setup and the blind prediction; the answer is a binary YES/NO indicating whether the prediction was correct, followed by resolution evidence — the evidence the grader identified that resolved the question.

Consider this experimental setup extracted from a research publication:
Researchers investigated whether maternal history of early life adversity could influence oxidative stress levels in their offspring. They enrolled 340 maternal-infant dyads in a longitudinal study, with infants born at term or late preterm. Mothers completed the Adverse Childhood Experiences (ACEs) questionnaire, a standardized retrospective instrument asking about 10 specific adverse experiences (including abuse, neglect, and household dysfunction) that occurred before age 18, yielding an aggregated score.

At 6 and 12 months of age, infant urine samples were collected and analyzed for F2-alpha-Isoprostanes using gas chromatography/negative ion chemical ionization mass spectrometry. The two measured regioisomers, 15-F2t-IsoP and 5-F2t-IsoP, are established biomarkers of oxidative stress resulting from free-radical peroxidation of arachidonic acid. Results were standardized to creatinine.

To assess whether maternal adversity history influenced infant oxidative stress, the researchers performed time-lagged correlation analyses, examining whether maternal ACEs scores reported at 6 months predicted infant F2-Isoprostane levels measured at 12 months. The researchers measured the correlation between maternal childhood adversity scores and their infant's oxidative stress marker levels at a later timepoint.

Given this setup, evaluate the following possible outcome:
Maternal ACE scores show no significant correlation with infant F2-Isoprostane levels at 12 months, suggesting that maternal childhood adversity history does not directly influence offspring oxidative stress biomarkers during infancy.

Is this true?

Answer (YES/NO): NO